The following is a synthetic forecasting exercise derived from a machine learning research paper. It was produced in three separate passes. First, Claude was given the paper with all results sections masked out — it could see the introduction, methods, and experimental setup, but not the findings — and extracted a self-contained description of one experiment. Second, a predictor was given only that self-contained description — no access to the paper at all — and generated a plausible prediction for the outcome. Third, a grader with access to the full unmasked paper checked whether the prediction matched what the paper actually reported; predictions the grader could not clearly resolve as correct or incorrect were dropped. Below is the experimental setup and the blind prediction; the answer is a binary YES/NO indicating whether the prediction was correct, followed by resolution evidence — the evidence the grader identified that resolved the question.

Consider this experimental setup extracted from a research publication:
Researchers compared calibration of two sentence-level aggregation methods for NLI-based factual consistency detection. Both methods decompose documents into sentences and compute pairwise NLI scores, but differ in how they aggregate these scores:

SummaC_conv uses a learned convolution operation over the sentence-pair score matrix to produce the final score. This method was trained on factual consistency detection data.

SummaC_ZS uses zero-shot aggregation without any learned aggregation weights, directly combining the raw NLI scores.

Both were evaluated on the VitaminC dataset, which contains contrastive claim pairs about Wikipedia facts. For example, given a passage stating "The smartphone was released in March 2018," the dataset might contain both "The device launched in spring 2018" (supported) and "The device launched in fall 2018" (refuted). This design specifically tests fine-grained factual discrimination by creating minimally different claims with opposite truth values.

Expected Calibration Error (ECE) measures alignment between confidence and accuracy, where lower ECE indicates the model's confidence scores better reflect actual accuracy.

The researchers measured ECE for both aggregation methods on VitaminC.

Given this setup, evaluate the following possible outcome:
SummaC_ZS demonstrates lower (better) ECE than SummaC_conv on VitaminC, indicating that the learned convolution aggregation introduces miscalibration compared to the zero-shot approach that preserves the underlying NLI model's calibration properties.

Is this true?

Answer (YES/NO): YES